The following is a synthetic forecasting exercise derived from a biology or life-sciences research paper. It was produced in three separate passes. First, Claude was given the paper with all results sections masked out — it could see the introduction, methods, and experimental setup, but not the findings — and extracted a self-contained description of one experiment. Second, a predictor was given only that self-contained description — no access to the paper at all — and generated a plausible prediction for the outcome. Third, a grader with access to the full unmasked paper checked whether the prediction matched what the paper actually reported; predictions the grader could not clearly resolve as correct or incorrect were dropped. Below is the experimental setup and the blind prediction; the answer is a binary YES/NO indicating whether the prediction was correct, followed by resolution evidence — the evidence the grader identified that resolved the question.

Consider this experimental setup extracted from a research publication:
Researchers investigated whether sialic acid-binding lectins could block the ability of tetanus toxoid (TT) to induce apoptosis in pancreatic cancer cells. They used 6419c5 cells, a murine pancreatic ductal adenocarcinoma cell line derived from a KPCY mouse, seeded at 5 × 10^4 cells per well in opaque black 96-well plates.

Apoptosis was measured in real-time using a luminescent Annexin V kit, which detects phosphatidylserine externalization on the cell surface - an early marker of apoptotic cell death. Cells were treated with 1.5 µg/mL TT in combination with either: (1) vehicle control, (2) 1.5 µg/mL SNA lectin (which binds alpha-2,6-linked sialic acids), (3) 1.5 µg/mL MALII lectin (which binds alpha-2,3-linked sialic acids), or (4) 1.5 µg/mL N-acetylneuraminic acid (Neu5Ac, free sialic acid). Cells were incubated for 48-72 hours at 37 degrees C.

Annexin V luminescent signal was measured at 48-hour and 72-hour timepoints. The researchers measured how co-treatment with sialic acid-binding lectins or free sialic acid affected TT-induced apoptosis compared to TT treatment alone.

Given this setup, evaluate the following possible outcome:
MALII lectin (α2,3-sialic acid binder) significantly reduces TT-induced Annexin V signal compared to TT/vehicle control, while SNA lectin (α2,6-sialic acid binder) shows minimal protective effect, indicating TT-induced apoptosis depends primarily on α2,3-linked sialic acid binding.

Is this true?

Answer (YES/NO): NO